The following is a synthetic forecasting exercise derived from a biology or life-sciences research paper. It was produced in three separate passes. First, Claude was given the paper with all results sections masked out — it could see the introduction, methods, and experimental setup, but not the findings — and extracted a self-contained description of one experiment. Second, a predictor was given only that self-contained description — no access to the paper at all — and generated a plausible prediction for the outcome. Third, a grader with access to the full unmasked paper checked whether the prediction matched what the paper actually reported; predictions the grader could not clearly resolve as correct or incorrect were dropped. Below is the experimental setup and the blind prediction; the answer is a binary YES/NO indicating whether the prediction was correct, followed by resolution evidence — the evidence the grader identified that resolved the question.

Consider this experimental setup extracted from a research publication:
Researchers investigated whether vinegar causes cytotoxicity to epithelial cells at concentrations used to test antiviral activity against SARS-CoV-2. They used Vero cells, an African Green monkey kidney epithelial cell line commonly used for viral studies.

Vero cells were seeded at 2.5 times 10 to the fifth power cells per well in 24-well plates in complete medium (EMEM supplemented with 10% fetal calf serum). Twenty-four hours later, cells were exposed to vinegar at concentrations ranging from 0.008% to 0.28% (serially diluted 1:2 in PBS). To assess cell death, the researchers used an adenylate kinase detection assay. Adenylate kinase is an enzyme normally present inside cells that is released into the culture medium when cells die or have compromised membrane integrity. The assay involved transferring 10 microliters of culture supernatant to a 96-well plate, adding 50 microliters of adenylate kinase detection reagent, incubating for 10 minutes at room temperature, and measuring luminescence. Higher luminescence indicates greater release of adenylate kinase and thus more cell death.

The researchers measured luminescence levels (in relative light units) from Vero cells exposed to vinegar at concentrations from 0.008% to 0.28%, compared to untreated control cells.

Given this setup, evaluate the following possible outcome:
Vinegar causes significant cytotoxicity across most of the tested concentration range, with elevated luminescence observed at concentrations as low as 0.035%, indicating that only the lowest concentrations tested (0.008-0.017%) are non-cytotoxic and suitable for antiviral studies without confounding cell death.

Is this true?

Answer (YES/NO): NO